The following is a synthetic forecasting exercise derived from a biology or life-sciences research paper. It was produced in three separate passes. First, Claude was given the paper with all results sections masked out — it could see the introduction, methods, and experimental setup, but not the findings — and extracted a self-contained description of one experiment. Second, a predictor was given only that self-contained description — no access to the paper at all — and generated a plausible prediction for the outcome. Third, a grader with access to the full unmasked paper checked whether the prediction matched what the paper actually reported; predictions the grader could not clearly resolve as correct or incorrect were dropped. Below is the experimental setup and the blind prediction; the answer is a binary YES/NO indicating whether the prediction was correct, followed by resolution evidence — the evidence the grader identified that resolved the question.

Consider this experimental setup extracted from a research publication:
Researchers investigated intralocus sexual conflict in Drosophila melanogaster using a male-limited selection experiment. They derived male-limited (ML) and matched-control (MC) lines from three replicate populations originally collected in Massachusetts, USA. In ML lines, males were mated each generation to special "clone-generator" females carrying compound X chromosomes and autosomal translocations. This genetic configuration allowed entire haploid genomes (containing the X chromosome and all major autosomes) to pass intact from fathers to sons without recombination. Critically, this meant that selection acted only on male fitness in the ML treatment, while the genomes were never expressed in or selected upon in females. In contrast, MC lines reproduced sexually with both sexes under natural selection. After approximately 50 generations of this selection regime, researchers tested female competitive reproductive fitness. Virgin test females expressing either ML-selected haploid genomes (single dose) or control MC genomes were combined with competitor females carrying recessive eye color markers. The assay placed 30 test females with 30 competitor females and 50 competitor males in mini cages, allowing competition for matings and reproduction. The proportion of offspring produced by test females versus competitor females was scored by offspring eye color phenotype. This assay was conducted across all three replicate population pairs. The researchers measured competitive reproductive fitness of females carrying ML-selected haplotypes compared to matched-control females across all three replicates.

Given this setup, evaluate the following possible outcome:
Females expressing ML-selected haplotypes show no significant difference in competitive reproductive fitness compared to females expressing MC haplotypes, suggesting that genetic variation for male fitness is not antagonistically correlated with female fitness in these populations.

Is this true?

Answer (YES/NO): NO